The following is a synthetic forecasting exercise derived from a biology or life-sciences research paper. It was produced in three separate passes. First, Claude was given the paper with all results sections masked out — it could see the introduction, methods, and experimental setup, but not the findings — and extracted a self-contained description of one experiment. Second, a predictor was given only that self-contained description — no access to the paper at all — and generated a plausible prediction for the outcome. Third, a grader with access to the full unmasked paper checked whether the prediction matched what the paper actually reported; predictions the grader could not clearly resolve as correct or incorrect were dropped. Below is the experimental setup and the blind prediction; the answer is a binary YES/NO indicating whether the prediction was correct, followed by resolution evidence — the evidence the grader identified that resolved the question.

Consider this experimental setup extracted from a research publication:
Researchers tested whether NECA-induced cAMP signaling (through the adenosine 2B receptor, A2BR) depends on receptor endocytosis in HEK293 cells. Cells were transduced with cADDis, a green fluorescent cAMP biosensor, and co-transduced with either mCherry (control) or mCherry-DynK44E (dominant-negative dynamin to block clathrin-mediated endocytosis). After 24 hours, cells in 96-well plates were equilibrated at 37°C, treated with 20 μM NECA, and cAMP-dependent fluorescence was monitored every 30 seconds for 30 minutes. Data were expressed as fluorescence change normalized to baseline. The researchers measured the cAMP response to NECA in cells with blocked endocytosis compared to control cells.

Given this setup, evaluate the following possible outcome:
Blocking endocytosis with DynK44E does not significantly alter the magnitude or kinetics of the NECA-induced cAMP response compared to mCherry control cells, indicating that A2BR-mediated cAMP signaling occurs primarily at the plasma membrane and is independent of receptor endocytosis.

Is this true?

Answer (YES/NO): YES